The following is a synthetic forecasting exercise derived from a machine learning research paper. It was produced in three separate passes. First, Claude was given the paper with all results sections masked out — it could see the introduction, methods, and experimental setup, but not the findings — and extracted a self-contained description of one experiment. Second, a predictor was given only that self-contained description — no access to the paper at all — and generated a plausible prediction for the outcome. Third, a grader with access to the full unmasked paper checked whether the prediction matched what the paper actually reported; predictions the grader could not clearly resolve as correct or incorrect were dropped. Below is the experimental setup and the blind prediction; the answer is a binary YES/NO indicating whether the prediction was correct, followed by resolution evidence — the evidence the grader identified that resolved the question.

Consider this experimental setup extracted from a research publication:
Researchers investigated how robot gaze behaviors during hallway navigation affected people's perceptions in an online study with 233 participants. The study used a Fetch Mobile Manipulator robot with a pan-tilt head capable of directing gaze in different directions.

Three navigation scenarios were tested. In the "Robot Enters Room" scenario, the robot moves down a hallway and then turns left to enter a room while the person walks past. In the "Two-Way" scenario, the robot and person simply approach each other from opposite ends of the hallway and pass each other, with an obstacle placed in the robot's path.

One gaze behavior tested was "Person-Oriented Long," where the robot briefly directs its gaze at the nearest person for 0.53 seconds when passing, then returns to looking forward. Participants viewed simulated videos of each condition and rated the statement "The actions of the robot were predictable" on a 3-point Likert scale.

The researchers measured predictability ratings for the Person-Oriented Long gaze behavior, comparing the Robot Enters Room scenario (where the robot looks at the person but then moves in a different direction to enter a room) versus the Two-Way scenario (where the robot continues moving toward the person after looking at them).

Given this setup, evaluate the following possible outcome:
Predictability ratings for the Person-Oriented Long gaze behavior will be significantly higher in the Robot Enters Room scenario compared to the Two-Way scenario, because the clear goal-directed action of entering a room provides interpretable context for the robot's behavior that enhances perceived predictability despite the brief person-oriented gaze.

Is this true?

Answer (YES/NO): NO